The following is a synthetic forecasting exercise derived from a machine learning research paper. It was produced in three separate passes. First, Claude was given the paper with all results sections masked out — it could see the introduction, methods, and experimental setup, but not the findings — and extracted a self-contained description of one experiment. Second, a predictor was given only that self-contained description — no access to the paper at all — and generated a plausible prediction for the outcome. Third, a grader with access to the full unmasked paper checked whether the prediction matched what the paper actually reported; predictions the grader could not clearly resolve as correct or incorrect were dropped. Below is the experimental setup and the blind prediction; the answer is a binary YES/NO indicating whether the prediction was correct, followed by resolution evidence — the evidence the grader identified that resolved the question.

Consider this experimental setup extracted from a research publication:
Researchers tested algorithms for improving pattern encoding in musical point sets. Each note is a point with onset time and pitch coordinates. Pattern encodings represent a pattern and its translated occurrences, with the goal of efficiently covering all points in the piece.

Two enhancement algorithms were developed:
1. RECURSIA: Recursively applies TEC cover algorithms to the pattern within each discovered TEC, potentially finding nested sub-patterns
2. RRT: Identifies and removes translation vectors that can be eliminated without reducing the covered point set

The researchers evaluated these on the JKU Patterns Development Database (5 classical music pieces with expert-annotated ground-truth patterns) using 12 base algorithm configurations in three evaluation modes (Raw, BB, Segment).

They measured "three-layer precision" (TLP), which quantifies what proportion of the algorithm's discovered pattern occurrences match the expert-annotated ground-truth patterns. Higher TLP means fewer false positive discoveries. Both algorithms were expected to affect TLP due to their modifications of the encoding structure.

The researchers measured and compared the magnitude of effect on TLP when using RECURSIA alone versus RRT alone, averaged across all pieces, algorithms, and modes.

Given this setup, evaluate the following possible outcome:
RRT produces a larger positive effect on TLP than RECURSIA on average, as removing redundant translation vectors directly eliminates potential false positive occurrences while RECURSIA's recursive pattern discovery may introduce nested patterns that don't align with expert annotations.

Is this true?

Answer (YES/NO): NO